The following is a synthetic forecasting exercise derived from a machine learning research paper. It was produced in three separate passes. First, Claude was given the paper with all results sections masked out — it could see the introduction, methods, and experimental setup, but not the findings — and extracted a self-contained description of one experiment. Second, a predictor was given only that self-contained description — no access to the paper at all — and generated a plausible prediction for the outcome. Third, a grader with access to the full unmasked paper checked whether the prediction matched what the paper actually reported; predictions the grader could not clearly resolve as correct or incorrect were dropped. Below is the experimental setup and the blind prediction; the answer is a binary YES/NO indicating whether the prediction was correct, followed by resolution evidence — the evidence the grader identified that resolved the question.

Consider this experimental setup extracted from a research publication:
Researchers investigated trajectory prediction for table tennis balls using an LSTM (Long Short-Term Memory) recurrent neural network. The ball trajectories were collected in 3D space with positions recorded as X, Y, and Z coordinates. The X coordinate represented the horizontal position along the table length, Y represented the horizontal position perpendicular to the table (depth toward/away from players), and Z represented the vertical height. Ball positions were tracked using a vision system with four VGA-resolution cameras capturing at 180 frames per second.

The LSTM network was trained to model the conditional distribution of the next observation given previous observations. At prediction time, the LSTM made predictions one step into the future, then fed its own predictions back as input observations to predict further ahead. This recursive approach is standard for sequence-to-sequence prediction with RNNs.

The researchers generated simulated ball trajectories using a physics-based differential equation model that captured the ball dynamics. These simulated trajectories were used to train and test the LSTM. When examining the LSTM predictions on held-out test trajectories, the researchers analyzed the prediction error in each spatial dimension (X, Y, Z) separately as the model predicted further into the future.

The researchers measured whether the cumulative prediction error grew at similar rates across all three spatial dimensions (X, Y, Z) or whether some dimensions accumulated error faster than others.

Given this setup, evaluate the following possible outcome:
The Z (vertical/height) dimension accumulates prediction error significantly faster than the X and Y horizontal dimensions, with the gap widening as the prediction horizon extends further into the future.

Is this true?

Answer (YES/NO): NO